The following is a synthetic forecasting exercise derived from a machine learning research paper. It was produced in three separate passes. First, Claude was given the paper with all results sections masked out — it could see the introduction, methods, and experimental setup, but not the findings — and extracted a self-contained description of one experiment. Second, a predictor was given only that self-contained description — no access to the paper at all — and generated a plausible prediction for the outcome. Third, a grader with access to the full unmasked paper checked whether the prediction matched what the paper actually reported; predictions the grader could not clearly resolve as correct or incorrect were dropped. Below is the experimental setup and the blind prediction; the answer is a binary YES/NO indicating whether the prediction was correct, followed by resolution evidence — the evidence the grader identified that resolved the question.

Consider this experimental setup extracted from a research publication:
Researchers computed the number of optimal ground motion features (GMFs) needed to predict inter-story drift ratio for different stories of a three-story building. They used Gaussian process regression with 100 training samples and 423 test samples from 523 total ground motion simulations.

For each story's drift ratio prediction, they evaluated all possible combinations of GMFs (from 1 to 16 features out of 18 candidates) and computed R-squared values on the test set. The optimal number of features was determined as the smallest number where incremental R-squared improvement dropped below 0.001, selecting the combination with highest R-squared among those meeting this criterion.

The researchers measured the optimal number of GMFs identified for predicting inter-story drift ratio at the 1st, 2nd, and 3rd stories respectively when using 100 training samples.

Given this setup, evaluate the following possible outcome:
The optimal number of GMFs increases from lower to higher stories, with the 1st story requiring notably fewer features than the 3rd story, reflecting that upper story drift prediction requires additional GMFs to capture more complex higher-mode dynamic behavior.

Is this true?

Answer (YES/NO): YES